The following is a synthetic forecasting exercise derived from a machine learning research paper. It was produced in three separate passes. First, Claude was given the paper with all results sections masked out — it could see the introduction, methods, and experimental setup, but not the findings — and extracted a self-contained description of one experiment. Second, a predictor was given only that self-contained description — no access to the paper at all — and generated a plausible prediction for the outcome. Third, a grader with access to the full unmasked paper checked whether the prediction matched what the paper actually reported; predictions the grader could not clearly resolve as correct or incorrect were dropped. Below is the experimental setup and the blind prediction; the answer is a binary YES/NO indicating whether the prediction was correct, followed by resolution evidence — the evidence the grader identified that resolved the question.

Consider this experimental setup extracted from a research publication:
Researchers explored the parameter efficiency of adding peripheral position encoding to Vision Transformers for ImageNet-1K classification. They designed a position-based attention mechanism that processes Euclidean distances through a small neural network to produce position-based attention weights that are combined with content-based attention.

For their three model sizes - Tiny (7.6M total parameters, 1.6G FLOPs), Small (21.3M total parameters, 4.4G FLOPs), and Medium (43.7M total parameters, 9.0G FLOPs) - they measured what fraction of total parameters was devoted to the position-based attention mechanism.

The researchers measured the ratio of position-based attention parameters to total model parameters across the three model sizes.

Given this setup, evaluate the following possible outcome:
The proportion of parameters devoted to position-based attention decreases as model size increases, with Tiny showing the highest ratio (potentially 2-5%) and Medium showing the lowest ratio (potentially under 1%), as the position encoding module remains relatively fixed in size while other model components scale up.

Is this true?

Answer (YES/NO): NO